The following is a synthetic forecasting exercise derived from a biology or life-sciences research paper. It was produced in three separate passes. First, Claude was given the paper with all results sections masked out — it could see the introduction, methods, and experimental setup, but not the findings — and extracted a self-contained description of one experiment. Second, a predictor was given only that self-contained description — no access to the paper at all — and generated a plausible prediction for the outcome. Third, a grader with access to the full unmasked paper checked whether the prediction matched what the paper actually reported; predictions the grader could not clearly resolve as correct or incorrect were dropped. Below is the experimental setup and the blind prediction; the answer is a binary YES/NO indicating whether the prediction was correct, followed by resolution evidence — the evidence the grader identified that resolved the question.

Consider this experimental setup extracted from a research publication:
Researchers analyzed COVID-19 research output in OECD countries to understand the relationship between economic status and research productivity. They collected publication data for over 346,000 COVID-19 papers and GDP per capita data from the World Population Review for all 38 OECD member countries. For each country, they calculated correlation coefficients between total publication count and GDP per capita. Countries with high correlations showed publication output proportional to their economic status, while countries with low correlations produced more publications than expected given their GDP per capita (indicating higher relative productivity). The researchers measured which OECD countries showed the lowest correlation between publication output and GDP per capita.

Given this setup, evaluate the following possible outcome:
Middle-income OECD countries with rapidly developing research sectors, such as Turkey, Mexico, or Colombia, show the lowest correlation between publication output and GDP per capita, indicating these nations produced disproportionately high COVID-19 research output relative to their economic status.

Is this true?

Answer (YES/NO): NO